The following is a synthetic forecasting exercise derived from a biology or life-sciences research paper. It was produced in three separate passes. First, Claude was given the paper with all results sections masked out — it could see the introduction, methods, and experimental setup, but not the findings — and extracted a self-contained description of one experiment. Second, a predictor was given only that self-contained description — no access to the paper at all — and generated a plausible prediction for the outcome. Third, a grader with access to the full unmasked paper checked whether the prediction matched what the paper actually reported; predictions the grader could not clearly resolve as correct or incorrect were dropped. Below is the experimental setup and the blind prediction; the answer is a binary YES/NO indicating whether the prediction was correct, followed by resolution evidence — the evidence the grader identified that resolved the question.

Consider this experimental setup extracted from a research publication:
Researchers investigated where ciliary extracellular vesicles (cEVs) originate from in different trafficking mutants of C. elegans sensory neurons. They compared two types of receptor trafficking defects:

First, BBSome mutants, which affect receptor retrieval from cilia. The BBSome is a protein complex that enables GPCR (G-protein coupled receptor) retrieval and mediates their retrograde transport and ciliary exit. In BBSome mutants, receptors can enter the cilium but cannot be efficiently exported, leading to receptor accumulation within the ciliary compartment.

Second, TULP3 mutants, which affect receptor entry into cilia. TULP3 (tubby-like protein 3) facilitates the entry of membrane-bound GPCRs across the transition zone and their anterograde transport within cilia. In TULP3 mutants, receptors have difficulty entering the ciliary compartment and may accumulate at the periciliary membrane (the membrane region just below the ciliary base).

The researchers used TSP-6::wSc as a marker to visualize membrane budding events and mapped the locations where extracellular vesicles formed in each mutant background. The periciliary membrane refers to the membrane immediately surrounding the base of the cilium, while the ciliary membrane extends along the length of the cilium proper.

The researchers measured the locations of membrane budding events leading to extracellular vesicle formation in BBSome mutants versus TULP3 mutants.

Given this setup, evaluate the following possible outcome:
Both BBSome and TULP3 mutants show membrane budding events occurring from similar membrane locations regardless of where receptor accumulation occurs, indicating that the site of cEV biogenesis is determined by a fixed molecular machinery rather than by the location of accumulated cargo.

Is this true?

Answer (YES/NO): NO